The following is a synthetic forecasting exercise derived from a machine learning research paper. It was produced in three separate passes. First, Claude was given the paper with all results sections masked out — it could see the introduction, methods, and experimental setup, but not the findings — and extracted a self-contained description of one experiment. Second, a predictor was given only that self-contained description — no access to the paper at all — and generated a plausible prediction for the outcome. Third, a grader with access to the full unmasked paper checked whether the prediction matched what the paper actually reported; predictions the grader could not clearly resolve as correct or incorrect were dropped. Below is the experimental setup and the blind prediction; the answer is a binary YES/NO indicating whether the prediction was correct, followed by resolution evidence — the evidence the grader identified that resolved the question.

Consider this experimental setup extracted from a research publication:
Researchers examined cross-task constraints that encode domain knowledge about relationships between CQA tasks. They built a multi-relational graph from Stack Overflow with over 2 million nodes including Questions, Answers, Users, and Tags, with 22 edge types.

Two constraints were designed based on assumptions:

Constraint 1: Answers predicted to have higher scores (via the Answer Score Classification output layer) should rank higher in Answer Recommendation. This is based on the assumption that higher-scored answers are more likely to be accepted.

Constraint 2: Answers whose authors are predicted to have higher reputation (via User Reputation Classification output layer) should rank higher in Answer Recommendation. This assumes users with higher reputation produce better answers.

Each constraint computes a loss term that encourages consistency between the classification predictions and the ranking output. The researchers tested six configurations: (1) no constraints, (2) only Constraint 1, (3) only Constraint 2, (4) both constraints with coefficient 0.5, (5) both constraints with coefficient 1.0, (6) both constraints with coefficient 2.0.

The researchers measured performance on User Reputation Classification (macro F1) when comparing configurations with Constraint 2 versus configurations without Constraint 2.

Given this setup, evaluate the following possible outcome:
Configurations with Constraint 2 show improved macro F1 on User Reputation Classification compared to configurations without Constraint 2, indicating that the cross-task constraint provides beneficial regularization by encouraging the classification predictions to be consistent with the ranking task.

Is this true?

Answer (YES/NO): YES